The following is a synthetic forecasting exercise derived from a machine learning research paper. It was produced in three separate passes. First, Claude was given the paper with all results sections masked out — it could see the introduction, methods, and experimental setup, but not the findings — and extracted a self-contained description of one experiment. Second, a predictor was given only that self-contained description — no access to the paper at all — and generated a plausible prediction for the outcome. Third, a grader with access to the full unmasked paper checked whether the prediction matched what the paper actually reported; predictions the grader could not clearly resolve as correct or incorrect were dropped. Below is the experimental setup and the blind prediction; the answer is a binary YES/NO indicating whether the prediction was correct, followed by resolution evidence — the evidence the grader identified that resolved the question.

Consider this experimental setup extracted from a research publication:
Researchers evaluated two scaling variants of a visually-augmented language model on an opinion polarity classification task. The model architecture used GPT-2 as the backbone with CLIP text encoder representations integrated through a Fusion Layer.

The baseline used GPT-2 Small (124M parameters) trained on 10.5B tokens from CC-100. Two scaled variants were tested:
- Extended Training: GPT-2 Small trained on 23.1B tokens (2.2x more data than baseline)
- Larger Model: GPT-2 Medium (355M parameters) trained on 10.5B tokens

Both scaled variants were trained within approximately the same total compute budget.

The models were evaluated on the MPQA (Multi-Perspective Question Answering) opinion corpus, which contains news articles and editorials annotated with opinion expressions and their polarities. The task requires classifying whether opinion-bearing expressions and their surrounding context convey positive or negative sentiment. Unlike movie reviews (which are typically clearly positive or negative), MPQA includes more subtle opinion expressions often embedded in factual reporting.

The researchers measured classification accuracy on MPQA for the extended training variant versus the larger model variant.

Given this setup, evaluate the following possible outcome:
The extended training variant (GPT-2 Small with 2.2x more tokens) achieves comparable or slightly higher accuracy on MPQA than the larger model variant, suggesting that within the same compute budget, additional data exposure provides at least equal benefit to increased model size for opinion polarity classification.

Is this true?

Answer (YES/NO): NO